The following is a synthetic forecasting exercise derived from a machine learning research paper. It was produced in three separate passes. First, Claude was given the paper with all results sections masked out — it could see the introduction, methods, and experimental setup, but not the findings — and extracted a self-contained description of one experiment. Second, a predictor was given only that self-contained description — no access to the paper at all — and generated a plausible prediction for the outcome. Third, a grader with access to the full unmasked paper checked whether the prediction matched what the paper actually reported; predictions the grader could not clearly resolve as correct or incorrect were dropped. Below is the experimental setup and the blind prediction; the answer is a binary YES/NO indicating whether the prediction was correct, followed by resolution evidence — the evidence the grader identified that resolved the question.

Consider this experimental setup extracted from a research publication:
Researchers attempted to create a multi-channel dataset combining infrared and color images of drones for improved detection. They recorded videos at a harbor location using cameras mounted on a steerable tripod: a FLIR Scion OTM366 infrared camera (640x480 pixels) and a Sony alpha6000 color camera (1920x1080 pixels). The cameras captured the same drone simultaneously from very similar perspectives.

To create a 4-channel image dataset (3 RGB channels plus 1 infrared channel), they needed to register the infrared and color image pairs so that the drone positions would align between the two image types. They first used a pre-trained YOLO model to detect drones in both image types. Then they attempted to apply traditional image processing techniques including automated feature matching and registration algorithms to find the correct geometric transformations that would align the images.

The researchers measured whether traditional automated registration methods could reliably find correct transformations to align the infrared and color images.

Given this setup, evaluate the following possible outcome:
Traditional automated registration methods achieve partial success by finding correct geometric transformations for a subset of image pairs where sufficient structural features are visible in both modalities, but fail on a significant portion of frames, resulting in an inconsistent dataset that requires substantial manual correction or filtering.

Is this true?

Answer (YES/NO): NO